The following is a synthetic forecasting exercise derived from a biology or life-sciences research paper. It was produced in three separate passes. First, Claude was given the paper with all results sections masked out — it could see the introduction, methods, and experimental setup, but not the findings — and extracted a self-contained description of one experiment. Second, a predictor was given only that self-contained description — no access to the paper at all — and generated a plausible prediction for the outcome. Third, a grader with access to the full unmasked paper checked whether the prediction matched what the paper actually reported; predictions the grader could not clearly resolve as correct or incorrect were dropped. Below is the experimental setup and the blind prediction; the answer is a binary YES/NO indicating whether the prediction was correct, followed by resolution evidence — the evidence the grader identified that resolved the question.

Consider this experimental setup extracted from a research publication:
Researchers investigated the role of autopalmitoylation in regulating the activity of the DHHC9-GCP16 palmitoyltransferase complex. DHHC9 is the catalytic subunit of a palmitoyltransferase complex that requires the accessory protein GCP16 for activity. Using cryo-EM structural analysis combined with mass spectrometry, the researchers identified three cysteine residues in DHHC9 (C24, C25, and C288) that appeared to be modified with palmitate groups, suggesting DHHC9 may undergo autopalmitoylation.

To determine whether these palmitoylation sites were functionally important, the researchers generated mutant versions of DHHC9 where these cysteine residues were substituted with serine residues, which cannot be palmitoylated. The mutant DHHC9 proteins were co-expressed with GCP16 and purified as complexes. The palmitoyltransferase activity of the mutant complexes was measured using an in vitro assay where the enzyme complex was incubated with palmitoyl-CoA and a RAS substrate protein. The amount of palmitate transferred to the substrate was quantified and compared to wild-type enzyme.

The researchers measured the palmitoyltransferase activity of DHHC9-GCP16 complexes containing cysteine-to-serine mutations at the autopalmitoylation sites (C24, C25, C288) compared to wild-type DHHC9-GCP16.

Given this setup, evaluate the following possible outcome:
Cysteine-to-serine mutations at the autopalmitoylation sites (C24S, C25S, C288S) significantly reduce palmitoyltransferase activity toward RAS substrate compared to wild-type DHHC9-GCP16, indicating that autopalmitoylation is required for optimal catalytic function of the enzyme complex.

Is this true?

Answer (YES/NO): YES